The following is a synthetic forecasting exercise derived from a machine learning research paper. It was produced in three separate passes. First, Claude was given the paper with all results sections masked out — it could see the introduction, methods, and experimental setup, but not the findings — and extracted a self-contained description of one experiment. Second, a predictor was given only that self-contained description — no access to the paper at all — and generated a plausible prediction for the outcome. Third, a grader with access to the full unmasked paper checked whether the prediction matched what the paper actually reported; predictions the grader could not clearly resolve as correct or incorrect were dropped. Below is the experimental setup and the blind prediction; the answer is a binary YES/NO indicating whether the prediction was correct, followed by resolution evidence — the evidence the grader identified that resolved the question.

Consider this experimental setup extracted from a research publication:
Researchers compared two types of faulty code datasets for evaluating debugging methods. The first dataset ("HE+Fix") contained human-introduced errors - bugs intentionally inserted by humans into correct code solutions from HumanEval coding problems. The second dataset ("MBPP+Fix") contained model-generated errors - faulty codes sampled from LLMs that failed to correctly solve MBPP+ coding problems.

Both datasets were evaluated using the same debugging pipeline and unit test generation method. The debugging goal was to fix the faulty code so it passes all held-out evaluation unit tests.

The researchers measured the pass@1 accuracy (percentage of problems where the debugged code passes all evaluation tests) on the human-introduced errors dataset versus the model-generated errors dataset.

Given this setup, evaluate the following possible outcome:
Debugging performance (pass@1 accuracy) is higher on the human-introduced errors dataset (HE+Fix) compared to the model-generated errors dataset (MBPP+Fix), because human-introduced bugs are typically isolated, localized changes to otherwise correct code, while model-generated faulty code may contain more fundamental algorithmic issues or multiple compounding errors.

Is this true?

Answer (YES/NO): YES